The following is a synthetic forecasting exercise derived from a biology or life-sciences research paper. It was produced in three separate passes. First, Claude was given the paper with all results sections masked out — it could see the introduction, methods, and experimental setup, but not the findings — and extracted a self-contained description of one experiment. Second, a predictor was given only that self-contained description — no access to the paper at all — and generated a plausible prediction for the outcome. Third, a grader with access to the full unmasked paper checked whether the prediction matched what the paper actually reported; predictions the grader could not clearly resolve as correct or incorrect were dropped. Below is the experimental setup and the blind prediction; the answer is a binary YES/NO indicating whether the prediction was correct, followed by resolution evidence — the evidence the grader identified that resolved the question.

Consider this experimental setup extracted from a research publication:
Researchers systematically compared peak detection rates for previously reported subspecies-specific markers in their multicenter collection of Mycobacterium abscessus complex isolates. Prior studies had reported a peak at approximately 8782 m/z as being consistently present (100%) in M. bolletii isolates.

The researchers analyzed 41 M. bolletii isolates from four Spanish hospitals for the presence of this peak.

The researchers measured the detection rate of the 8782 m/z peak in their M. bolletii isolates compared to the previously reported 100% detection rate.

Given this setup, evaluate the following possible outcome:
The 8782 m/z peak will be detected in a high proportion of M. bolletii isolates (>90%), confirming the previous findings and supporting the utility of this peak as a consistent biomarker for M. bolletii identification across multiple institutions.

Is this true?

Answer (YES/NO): NO